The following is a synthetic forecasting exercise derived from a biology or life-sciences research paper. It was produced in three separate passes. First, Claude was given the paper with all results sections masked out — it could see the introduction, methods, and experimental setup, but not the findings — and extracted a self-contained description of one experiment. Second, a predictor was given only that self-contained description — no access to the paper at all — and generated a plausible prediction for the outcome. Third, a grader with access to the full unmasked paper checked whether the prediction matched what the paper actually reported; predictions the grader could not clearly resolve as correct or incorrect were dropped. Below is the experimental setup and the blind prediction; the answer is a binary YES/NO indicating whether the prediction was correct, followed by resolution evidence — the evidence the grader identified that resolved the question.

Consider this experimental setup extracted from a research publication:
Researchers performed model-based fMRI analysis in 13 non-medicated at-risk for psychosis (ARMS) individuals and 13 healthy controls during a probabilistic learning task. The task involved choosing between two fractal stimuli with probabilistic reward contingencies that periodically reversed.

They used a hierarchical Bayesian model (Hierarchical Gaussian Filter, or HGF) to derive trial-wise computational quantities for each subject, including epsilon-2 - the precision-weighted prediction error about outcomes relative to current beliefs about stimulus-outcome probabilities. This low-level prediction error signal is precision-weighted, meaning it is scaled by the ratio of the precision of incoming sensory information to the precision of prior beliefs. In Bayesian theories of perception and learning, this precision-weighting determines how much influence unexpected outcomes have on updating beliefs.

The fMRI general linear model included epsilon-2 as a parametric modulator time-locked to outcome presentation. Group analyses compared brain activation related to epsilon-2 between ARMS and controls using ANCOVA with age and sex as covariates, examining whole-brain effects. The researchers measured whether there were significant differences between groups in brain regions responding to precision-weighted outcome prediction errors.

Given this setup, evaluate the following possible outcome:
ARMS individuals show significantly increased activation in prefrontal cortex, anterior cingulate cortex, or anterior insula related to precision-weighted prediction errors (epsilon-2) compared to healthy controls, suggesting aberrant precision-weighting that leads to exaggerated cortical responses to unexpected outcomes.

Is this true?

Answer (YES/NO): YES